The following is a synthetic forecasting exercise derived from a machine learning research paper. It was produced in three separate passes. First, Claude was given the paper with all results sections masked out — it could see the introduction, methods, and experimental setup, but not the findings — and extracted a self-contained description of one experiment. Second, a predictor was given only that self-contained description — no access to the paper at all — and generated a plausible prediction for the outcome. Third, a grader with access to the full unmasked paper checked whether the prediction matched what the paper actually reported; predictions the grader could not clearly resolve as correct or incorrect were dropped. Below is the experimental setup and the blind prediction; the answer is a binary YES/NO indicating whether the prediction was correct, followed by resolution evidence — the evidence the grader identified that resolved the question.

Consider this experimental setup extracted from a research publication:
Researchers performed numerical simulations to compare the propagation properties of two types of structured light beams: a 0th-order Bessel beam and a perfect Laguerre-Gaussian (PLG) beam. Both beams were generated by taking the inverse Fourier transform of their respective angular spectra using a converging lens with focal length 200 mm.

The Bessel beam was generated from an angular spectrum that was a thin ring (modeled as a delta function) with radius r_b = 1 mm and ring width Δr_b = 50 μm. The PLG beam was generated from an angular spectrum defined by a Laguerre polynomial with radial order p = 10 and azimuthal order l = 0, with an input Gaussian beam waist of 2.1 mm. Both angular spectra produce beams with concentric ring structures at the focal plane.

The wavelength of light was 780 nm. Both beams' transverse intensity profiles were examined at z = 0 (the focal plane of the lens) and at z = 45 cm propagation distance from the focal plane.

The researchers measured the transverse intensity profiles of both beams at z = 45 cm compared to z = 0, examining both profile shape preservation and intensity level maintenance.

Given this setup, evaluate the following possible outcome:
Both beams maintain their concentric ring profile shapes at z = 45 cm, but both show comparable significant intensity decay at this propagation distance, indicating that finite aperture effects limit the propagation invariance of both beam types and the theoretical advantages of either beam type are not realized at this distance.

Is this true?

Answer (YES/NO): NO